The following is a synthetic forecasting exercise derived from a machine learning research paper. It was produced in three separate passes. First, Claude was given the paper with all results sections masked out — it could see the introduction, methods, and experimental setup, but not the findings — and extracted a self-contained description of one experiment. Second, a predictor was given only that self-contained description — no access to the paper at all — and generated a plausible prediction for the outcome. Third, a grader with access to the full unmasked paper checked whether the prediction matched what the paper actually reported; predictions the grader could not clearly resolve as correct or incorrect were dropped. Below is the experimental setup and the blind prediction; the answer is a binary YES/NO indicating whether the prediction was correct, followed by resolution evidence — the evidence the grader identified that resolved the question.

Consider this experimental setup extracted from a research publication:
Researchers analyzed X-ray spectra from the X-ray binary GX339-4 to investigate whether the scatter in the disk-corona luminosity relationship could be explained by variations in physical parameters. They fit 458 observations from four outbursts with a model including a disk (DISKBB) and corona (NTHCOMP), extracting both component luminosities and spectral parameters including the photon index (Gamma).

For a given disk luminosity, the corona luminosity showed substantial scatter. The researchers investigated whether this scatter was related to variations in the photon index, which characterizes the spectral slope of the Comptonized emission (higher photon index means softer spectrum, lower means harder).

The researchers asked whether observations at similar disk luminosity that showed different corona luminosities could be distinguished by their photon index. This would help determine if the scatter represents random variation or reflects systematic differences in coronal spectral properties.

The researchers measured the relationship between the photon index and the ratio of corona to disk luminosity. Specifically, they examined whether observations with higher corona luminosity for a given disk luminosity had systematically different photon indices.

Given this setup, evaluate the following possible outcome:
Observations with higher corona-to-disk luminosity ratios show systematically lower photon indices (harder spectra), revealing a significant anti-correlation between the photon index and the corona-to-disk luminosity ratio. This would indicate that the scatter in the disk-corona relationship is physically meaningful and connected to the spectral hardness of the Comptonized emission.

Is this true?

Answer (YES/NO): NO